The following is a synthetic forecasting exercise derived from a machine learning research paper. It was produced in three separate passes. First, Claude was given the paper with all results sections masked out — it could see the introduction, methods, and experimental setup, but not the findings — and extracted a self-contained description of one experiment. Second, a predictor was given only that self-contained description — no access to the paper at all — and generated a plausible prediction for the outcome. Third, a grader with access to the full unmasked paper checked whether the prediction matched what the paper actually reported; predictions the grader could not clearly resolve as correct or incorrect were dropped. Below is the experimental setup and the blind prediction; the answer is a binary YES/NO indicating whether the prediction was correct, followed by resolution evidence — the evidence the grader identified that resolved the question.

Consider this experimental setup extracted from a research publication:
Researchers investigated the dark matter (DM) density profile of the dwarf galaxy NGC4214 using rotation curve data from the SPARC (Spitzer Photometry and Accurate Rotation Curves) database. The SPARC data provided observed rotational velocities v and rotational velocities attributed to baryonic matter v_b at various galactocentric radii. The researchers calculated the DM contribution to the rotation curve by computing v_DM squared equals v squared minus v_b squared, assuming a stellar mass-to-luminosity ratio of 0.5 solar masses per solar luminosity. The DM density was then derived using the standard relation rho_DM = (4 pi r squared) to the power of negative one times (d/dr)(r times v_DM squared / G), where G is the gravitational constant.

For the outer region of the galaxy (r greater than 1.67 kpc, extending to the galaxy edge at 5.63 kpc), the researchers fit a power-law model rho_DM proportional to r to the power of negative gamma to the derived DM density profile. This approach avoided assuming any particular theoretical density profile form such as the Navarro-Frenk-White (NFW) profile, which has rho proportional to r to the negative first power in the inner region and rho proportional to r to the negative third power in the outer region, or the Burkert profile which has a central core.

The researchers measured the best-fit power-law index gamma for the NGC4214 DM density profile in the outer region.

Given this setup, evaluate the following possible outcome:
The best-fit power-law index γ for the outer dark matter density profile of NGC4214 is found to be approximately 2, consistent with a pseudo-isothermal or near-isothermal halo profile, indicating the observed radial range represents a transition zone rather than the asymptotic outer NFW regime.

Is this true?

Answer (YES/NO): NO